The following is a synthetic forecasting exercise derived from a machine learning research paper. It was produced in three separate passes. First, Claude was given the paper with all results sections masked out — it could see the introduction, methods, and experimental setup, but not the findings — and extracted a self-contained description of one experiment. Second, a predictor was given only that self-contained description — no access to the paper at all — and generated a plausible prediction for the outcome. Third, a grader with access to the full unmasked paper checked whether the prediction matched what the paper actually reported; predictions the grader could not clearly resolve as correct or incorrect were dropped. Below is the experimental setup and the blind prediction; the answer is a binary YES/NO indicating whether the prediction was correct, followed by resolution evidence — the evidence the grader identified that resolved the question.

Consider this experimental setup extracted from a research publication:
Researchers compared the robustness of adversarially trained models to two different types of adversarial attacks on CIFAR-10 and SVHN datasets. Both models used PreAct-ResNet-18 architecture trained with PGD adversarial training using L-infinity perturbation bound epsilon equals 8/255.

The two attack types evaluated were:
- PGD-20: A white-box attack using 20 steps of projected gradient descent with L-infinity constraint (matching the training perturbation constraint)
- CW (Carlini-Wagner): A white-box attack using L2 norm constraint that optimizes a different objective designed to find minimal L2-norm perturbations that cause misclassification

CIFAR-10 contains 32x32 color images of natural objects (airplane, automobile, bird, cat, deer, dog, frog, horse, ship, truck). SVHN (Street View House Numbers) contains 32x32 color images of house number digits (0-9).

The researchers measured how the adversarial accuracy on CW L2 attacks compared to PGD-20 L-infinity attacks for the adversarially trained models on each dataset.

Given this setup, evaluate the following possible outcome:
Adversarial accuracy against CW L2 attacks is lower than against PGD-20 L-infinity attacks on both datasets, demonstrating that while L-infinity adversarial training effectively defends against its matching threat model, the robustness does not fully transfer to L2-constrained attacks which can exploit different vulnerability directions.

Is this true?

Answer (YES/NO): NO